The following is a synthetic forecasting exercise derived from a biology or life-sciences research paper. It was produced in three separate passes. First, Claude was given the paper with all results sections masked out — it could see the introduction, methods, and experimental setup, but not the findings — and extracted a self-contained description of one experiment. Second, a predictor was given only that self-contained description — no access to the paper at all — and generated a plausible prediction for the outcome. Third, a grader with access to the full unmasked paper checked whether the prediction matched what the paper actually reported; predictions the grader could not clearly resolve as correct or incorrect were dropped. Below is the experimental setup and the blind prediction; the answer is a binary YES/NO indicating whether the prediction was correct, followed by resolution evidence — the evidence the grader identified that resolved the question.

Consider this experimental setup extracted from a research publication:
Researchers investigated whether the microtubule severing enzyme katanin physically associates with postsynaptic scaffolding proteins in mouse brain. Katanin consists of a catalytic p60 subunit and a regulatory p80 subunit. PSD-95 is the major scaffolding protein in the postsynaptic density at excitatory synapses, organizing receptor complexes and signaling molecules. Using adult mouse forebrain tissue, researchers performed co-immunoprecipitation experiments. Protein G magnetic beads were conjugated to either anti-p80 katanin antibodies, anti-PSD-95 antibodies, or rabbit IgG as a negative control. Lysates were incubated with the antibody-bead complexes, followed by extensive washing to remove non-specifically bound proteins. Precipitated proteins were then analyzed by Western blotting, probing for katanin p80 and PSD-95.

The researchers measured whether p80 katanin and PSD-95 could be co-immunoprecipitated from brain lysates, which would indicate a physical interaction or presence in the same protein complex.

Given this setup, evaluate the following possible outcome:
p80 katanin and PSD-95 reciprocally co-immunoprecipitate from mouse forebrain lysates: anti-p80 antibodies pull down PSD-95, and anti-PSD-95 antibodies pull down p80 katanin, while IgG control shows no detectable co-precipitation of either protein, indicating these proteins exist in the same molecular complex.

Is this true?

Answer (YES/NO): YES